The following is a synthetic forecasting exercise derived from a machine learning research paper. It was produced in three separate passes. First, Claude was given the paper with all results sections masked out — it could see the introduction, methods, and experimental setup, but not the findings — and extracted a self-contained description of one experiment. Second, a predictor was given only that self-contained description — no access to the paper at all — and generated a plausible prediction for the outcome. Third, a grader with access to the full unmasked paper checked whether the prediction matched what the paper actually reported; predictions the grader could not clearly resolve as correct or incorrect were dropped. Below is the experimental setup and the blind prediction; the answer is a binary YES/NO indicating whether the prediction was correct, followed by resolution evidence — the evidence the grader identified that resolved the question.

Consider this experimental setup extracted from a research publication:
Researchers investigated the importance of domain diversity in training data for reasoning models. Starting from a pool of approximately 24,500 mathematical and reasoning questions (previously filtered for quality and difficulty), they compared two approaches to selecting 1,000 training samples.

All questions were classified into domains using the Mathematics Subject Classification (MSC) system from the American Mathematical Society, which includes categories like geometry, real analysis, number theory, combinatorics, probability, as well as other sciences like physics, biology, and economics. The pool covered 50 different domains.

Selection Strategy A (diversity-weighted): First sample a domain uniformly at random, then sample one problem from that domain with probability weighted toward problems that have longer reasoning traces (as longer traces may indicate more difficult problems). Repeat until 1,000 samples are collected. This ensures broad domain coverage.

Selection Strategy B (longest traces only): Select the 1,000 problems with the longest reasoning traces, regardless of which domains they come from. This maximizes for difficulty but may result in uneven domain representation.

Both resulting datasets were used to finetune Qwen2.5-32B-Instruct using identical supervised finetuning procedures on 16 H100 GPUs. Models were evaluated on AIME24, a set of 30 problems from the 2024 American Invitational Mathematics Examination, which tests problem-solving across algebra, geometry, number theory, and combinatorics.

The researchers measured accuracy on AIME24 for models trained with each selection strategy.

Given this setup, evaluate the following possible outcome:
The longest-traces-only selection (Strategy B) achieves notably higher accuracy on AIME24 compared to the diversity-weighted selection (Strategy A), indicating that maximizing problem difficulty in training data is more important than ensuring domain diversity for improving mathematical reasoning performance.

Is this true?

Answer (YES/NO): NO